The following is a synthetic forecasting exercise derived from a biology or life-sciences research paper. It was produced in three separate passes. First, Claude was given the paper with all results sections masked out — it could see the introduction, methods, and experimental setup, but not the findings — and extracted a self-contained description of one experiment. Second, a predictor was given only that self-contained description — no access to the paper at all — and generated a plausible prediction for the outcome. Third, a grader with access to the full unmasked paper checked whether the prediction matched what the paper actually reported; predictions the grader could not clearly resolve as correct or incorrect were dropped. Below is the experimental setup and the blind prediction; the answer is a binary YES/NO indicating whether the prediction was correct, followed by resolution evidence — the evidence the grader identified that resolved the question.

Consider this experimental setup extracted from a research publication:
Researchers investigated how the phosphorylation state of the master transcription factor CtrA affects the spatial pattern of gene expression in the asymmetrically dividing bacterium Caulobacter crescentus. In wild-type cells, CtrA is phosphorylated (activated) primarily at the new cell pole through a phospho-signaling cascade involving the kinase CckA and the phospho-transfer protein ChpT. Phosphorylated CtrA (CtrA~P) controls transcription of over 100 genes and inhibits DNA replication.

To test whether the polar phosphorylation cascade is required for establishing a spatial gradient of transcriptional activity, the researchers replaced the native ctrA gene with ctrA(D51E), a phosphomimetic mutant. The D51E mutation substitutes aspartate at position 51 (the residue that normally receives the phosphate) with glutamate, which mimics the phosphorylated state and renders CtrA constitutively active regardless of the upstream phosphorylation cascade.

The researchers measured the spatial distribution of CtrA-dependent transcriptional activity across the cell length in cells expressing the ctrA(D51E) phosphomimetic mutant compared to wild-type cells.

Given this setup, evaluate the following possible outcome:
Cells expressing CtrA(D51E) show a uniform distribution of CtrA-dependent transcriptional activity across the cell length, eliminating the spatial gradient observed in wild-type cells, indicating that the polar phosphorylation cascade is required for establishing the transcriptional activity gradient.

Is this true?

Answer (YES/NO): YES